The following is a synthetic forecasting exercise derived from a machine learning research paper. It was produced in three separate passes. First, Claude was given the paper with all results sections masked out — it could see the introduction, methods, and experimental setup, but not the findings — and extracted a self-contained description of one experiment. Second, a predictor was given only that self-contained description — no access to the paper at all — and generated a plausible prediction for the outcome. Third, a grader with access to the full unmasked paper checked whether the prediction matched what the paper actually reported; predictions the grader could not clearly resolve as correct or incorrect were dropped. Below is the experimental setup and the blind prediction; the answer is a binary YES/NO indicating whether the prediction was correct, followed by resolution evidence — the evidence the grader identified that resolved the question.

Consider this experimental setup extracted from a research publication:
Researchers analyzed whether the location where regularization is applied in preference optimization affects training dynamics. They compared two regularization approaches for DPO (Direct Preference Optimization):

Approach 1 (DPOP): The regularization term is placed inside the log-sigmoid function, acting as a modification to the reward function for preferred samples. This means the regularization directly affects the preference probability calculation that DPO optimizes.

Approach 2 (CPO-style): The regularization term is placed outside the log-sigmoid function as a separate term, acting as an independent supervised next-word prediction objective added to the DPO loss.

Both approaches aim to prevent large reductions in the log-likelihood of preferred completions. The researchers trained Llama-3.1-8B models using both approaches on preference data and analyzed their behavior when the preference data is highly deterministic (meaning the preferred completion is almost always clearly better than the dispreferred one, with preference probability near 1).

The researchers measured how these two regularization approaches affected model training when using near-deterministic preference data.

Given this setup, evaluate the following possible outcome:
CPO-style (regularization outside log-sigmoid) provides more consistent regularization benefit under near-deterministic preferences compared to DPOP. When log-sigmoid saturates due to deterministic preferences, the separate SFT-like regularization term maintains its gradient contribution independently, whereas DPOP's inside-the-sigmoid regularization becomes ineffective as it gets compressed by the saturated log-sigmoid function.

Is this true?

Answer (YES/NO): YES